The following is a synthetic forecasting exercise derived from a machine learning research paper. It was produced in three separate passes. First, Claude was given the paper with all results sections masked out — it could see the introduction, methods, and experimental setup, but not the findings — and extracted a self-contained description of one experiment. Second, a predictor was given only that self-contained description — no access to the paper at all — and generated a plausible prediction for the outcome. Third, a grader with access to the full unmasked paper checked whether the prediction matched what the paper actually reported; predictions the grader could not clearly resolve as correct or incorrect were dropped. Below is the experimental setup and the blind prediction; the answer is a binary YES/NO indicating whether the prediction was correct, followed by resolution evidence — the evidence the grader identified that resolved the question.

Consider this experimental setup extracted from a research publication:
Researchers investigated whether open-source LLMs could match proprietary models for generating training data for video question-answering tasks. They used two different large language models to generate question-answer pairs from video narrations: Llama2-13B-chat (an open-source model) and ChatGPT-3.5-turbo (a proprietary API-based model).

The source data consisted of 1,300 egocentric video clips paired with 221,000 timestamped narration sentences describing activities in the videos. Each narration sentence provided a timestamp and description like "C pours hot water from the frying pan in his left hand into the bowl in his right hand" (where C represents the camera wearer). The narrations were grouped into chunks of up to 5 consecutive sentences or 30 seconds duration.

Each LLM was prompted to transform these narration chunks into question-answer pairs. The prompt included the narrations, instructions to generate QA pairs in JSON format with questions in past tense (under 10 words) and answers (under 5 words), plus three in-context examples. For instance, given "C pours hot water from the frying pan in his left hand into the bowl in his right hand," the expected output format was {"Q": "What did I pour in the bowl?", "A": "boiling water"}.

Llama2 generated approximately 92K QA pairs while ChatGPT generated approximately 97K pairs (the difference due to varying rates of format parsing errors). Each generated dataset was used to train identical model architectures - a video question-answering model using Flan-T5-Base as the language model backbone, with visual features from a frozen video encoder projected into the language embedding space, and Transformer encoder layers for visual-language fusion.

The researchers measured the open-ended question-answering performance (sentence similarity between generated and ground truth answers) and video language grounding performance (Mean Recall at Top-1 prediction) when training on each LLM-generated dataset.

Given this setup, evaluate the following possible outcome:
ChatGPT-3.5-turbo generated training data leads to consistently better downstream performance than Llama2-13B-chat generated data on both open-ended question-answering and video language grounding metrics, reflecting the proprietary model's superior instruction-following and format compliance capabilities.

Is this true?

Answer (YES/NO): NO